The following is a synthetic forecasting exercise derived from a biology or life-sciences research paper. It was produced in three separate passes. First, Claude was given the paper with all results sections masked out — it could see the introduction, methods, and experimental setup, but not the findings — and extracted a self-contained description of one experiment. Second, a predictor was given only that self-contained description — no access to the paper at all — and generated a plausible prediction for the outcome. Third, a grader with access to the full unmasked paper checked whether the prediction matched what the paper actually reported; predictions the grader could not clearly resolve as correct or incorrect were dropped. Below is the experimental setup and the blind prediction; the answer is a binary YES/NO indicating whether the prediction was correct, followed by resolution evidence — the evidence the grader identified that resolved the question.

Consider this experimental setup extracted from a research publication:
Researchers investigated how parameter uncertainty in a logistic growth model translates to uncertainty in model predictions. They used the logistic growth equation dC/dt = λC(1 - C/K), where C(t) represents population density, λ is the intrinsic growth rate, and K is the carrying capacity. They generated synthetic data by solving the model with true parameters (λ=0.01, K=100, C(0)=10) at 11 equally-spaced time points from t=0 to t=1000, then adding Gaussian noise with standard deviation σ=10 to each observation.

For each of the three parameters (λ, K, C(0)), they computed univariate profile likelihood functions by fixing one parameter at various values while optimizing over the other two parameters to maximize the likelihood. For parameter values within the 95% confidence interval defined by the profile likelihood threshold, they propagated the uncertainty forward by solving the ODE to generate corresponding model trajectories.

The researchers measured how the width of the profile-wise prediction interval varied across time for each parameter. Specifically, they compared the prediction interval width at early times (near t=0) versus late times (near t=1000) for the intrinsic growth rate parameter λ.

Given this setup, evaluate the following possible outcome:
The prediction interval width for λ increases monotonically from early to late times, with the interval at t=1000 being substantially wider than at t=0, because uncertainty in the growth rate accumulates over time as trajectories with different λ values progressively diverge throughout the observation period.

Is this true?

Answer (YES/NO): NO